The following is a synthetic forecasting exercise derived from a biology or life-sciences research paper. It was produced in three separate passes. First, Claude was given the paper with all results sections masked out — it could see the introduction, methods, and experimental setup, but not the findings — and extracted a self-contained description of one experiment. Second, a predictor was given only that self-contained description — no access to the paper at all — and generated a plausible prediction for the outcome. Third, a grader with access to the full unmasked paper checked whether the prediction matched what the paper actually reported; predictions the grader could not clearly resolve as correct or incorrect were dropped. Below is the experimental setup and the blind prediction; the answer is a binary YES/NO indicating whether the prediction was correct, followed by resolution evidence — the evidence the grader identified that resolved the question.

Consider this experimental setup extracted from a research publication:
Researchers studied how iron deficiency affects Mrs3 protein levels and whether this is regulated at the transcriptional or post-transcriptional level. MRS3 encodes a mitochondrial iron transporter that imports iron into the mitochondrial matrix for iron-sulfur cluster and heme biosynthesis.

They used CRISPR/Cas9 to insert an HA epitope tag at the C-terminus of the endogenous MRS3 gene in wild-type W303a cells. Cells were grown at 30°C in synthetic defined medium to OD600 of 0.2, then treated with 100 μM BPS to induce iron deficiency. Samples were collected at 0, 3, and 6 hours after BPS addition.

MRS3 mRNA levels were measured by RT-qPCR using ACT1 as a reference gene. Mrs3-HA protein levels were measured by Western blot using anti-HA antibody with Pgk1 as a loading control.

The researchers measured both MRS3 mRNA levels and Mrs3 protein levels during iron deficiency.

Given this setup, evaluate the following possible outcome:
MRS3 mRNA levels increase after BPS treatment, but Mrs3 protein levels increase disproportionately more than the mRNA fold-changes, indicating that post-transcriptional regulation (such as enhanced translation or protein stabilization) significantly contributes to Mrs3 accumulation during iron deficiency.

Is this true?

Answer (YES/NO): NO